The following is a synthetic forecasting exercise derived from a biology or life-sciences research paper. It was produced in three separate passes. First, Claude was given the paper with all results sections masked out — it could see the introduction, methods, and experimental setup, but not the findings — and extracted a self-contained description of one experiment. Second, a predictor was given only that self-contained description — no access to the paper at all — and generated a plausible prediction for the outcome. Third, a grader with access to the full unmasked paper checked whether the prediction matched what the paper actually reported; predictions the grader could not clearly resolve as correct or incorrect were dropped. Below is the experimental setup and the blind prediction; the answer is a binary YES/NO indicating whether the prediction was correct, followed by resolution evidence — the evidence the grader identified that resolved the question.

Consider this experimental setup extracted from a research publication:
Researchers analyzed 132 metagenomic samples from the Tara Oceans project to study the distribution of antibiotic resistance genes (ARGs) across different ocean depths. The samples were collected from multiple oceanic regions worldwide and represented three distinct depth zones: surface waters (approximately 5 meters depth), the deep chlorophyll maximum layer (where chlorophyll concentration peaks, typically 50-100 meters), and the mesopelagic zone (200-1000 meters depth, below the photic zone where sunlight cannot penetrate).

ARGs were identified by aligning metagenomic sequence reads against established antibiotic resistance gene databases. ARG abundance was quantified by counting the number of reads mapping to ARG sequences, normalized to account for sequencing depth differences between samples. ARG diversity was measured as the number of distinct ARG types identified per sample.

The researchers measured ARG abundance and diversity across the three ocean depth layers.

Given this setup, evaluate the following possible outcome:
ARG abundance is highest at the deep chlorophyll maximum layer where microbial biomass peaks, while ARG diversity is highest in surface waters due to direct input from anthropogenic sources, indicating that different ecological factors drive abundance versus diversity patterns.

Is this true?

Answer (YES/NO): NO